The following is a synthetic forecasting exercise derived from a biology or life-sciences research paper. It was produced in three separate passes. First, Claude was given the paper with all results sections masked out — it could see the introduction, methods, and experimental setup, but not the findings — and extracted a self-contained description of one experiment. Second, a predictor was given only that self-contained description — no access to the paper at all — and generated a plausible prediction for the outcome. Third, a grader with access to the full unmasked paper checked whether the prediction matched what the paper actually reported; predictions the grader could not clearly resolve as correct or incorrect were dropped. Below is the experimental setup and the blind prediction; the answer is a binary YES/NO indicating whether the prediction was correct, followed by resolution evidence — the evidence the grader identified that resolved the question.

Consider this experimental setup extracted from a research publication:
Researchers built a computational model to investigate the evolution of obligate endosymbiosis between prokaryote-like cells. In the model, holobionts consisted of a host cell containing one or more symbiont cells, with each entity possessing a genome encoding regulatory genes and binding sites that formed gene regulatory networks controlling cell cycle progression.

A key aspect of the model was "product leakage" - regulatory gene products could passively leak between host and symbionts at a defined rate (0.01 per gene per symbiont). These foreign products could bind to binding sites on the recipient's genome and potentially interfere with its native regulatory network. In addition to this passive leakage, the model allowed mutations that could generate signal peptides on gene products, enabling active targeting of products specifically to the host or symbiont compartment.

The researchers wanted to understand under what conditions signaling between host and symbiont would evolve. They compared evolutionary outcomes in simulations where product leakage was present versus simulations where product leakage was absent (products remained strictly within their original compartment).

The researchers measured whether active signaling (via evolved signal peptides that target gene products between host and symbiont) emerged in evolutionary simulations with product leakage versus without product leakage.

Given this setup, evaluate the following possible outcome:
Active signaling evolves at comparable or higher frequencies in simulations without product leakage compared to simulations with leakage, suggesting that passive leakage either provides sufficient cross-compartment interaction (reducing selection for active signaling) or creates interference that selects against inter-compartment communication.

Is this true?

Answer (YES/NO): NO